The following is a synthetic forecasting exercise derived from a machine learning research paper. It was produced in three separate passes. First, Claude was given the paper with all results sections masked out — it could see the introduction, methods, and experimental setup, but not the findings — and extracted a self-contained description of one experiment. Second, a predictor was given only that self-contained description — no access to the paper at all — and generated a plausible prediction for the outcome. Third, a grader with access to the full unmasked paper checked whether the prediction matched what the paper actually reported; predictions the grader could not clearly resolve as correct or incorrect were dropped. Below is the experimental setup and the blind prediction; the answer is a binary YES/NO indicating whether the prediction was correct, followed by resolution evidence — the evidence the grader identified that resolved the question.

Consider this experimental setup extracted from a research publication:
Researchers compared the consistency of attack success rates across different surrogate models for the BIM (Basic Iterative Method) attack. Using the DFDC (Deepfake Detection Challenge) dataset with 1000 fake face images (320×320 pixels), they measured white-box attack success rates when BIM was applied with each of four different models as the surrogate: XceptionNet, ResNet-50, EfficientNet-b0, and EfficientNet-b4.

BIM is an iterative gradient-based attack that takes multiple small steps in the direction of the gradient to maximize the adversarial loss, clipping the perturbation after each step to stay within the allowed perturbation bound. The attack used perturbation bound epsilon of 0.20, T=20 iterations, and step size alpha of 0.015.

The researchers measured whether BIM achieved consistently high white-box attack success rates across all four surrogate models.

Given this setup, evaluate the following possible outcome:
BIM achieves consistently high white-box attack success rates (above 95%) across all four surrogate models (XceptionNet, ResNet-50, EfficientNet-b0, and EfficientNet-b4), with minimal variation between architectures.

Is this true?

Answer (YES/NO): NO